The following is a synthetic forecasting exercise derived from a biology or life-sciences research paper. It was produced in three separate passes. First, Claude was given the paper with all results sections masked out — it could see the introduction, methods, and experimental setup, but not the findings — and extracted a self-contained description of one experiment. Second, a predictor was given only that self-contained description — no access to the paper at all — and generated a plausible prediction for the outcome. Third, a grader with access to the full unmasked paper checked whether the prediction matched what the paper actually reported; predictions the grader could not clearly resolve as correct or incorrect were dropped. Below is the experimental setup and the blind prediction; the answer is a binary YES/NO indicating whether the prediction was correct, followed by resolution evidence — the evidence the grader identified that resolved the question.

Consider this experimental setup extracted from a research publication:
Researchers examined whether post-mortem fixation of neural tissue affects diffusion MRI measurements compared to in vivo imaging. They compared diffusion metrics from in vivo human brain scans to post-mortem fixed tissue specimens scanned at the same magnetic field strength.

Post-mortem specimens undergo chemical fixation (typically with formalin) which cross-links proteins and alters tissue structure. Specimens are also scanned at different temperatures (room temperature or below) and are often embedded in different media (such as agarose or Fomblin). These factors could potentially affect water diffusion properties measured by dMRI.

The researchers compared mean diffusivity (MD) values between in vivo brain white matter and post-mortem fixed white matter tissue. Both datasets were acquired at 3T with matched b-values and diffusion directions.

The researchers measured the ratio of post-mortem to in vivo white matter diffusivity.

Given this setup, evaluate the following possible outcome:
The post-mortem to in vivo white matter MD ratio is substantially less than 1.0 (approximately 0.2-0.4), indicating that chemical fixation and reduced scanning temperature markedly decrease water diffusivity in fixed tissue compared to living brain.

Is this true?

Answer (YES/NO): NO